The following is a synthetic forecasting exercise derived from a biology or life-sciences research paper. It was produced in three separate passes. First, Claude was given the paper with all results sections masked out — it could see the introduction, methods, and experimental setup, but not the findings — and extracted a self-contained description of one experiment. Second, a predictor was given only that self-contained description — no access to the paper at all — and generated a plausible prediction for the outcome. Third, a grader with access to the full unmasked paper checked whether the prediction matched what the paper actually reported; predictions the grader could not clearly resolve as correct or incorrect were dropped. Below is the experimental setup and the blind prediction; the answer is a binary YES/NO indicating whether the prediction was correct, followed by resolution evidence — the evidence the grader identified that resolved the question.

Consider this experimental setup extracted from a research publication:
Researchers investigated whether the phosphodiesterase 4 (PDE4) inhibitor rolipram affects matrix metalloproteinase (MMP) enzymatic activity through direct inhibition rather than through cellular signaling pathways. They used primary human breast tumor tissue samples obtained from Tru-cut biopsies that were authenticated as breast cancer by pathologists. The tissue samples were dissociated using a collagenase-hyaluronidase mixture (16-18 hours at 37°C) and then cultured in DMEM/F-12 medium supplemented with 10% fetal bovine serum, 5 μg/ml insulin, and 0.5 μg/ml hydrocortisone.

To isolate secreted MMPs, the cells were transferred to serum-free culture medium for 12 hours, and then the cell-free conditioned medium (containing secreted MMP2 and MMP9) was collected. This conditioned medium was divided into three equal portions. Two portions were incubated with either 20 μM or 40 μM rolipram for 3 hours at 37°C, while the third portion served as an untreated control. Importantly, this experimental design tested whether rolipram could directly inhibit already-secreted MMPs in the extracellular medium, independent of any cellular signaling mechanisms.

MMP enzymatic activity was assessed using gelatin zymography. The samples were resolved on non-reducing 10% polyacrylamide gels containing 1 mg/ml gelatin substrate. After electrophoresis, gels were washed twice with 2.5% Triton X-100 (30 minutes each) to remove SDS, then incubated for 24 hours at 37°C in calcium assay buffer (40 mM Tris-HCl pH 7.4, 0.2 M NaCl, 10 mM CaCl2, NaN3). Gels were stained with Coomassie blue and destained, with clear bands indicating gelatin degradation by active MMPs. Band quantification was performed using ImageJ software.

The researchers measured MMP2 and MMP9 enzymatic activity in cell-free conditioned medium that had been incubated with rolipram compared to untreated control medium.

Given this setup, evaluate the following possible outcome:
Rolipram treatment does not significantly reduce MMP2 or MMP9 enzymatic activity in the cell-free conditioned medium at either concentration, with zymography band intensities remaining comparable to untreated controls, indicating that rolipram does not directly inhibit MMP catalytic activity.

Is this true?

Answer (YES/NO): NO